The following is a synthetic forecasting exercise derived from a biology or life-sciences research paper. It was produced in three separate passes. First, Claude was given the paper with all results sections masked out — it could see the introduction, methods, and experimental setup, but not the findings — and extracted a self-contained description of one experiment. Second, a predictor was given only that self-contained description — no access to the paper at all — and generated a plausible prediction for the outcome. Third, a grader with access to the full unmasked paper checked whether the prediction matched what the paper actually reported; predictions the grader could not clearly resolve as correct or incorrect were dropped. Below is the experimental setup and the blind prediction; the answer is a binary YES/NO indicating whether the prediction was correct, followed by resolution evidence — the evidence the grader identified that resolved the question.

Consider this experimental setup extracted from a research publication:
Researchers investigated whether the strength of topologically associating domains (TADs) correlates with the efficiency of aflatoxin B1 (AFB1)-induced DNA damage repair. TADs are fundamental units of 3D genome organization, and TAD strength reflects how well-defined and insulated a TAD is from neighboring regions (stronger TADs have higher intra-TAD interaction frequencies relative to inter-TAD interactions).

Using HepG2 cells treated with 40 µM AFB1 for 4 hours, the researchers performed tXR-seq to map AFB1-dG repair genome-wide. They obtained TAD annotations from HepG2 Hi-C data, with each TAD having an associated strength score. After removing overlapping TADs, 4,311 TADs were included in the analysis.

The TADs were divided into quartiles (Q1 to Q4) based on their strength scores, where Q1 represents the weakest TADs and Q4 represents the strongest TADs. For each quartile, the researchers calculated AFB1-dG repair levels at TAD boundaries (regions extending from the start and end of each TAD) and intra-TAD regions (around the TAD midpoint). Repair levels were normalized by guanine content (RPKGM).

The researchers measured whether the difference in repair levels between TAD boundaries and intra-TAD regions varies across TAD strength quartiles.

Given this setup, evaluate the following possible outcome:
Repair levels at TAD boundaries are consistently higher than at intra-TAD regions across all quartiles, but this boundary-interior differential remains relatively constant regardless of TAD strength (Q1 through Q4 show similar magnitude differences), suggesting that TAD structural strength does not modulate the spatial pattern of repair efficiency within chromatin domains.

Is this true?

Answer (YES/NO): NO